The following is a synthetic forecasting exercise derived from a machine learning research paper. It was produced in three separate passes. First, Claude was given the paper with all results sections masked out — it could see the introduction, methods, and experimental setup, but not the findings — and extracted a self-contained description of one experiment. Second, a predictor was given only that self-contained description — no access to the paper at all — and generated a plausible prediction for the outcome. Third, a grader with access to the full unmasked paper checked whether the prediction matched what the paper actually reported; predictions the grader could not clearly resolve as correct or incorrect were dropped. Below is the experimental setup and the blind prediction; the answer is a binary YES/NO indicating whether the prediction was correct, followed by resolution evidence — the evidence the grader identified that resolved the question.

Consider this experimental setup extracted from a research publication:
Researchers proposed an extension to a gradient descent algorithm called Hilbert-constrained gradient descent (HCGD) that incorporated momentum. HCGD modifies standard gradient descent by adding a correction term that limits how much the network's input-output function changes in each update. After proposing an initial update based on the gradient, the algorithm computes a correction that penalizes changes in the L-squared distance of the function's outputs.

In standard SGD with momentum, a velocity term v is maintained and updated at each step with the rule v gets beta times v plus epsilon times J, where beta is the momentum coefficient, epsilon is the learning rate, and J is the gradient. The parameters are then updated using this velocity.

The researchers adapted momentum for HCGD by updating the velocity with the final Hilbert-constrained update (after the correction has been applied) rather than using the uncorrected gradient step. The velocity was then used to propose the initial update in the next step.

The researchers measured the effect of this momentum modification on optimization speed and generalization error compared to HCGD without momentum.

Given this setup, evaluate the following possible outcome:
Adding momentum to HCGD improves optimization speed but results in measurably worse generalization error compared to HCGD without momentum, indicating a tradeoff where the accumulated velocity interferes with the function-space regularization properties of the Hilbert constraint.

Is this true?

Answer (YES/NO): NO